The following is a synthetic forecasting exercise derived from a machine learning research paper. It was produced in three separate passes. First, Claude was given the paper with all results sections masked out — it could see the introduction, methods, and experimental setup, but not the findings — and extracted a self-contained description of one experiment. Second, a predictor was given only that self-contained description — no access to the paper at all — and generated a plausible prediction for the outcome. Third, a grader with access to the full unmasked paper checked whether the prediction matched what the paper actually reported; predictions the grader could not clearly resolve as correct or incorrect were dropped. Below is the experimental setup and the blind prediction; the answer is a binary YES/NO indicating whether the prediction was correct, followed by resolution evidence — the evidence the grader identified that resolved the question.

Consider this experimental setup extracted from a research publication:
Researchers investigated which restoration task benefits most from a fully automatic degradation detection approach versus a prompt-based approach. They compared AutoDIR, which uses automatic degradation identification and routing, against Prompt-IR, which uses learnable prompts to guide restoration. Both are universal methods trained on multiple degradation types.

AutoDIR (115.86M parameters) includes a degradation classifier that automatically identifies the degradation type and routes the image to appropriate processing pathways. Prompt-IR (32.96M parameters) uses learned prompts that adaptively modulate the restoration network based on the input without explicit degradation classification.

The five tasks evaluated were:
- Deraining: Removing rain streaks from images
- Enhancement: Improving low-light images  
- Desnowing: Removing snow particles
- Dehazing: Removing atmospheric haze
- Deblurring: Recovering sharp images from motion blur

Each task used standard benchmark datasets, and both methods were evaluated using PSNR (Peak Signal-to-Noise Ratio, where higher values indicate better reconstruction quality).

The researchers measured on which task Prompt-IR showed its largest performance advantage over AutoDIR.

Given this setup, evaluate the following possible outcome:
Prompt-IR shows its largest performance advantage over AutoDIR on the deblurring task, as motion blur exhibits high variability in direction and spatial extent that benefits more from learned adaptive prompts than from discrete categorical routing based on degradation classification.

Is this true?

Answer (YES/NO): NO